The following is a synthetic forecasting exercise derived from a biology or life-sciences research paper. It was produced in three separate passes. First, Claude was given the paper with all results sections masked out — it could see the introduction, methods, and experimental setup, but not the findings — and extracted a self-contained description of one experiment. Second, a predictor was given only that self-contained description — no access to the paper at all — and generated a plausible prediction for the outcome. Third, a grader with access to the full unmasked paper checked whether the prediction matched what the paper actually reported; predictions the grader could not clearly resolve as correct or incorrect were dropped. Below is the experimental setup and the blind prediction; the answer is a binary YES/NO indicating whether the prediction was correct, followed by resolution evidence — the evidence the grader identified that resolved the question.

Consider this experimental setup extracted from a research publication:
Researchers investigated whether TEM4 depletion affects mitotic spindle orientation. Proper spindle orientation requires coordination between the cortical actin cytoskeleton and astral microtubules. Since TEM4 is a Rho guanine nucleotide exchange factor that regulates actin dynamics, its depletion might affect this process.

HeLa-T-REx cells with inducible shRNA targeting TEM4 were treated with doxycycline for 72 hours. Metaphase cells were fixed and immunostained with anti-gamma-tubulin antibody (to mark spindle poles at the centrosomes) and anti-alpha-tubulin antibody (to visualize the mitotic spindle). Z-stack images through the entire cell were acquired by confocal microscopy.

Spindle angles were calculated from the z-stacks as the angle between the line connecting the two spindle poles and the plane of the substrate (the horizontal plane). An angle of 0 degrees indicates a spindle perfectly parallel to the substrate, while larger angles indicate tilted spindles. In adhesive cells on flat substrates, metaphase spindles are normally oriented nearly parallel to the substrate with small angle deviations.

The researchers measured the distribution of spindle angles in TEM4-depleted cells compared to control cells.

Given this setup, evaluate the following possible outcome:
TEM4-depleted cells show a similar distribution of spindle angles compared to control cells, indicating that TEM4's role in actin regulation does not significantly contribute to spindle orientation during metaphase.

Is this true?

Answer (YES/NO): NO